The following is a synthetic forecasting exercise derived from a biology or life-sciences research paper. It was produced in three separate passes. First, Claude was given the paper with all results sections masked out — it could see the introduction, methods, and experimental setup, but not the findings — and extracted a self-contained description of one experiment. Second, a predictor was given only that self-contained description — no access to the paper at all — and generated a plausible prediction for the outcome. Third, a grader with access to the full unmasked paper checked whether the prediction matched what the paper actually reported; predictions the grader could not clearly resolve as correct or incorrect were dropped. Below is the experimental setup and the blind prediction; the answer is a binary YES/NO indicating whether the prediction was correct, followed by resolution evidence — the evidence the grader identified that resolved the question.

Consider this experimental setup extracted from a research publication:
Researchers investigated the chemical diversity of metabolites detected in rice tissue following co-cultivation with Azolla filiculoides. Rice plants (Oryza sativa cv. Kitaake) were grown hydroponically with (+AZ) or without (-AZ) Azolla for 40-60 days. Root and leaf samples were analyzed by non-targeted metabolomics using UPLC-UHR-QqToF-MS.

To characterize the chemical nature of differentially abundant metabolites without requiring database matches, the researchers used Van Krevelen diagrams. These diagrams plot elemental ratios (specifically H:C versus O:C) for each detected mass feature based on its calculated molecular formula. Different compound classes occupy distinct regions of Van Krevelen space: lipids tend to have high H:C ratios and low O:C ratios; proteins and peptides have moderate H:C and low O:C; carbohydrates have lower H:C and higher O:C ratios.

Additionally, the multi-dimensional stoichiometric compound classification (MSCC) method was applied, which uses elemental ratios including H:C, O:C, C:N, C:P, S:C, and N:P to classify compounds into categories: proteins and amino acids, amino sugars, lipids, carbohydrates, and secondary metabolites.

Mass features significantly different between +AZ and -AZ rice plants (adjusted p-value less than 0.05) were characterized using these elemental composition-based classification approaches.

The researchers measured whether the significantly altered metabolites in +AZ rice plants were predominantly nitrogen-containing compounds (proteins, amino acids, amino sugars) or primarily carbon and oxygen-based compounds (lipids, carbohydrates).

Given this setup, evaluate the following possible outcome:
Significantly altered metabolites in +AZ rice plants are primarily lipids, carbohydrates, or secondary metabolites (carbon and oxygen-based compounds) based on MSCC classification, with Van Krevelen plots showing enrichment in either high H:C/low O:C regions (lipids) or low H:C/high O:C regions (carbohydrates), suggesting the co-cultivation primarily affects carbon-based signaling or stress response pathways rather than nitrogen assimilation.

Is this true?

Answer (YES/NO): NO